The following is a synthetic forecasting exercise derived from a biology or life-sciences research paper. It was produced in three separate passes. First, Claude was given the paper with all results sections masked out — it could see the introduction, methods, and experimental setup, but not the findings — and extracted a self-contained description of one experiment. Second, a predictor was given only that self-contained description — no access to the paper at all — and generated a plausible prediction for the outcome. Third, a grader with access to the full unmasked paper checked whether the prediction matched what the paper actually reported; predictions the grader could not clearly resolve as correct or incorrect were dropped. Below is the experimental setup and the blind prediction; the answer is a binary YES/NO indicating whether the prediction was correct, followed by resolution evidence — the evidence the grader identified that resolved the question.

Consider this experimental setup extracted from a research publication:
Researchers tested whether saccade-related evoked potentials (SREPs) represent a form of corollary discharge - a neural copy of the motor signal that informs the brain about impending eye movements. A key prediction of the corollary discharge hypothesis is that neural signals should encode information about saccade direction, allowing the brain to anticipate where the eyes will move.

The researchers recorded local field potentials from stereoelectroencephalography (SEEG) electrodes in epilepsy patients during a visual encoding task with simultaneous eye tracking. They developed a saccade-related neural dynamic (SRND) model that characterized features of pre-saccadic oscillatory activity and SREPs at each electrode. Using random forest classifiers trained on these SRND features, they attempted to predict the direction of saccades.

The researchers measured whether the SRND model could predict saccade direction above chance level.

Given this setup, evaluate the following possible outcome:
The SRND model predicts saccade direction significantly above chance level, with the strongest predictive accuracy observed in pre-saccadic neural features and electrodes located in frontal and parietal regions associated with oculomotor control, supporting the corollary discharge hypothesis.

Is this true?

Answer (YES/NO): NO